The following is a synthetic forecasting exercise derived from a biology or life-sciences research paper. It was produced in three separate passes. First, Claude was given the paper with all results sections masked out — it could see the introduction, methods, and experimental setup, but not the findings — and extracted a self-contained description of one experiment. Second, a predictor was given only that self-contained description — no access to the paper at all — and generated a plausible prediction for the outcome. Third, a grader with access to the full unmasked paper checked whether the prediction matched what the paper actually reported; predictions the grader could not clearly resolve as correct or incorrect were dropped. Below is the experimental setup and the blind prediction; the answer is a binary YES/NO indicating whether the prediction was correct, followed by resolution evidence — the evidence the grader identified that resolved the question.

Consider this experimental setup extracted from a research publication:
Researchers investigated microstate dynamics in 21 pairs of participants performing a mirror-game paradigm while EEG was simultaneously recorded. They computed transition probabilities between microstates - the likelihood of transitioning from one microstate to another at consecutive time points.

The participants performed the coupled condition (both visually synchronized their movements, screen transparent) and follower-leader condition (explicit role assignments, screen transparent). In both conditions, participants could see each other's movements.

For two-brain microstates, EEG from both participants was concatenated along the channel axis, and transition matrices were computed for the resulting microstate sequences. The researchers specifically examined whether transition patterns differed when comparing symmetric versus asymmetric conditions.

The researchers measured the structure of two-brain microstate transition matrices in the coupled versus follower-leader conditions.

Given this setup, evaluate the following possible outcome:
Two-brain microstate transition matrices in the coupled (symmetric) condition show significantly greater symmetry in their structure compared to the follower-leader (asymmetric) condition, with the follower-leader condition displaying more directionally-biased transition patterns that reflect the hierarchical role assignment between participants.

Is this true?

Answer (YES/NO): NO